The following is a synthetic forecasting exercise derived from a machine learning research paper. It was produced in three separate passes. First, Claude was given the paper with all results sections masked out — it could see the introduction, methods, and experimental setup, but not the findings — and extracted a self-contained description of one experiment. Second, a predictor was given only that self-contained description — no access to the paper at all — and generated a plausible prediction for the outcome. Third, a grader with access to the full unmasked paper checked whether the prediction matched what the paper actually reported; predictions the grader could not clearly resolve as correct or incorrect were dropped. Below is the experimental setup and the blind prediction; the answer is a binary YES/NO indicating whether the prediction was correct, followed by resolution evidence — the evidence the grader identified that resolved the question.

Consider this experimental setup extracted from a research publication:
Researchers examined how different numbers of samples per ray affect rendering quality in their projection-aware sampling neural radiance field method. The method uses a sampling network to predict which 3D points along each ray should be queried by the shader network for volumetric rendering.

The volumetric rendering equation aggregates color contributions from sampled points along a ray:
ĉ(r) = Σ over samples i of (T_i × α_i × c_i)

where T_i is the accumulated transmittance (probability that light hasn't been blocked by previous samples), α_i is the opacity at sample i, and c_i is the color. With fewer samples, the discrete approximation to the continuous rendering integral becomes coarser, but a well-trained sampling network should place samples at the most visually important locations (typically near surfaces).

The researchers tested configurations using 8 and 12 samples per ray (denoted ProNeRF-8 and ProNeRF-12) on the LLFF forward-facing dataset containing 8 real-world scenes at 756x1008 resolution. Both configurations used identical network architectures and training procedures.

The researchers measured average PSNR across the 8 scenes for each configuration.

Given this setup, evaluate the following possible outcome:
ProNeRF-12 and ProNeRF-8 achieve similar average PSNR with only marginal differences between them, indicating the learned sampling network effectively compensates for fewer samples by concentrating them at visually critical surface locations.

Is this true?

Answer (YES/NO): NO